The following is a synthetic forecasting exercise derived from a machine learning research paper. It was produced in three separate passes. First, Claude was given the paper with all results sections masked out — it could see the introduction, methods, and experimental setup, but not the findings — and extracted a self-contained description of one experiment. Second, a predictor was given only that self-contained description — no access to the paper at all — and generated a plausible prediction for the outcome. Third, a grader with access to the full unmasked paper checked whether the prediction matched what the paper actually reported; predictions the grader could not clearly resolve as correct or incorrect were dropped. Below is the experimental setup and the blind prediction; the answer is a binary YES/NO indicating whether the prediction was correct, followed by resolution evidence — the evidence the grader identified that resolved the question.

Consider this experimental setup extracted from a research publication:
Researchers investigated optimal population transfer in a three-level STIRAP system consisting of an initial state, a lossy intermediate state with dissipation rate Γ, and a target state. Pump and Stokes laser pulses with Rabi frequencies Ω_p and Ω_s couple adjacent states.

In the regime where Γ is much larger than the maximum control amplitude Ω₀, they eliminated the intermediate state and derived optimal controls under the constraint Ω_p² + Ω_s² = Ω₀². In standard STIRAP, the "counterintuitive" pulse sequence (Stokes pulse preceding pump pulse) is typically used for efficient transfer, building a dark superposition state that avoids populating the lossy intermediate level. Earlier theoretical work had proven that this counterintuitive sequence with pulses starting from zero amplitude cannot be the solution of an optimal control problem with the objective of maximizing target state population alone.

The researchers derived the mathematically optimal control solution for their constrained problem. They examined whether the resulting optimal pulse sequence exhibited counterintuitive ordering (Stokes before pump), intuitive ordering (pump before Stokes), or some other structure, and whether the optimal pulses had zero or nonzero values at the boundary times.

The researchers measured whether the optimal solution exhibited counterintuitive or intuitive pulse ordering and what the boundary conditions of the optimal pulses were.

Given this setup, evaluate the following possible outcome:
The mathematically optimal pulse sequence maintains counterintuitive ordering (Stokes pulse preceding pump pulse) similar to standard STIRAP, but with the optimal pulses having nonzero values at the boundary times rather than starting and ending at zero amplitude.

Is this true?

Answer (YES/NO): YES